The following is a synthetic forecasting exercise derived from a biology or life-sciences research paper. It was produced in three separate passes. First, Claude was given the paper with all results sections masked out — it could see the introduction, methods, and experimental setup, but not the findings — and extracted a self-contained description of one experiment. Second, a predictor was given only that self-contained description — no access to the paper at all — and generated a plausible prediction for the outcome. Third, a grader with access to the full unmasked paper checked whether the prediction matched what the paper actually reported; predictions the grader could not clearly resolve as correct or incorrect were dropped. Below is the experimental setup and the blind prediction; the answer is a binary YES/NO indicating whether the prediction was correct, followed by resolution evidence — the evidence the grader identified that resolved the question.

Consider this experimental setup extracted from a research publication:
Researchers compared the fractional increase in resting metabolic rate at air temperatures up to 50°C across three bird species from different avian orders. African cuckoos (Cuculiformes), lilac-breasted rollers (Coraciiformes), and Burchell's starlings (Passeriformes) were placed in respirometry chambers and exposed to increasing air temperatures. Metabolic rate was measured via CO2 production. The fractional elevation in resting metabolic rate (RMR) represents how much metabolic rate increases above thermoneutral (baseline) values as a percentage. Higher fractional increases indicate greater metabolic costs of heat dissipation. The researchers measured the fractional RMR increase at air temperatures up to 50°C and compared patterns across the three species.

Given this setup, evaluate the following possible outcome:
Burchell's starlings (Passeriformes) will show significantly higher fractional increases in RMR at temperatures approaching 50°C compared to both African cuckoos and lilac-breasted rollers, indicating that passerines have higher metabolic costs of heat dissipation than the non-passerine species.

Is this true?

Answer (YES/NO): YES